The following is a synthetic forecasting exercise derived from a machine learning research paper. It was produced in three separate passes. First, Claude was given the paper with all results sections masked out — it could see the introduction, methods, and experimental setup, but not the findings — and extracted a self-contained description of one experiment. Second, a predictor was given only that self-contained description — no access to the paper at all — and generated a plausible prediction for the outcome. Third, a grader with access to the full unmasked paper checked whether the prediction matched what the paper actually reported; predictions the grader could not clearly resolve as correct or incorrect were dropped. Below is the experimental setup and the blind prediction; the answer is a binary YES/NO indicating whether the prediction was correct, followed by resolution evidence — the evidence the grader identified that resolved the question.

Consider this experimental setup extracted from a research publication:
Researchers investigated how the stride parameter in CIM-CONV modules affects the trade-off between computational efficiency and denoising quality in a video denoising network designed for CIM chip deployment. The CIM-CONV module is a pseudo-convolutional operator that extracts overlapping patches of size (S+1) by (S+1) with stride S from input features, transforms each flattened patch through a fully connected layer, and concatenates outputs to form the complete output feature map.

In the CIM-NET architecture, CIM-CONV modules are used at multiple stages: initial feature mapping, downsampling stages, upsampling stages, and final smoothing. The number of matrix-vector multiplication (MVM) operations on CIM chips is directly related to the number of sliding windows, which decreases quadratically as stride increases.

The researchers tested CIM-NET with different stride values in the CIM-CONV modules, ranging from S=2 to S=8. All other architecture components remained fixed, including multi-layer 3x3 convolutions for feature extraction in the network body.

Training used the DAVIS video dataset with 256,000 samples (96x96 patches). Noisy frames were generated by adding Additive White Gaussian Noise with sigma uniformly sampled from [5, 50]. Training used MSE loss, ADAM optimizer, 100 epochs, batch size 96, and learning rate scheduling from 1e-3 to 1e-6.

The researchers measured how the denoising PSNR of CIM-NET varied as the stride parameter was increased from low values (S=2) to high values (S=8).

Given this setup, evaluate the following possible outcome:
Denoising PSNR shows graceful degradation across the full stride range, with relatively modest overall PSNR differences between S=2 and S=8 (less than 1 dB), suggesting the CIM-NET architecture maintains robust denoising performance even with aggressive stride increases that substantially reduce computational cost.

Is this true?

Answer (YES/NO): YES